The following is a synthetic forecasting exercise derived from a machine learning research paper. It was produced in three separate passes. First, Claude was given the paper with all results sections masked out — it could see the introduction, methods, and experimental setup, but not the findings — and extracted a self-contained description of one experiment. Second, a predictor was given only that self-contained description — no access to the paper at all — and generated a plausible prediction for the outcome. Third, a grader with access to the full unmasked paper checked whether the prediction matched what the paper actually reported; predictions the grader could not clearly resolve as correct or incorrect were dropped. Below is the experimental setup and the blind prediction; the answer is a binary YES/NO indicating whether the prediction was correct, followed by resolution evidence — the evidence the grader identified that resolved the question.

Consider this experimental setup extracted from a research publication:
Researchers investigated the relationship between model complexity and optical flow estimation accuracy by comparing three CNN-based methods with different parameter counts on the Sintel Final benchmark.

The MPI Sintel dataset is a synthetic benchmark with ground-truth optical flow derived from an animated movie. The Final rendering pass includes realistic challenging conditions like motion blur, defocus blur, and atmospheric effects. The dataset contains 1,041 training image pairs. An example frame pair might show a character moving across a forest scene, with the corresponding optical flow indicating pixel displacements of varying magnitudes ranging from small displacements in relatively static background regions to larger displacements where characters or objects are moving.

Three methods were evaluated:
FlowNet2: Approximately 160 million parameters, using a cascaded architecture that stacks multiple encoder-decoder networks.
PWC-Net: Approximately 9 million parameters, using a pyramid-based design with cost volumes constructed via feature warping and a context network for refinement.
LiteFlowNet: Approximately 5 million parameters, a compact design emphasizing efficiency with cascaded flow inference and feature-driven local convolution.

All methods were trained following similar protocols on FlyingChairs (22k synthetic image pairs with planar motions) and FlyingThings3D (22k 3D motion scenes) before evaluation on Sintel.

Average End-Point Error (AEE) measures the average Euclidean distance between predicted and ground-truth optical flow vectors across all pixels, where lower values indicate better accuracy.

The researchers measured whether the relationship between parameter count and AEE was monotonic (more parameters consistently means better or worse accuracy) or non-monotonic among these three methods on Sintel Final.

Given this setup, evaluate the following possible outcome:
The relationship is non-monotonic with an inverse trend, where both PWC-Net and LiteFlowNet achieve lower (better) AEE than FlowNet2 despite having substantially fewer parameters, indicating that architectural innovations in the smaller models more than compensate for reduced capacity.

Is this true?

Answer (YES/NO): NO